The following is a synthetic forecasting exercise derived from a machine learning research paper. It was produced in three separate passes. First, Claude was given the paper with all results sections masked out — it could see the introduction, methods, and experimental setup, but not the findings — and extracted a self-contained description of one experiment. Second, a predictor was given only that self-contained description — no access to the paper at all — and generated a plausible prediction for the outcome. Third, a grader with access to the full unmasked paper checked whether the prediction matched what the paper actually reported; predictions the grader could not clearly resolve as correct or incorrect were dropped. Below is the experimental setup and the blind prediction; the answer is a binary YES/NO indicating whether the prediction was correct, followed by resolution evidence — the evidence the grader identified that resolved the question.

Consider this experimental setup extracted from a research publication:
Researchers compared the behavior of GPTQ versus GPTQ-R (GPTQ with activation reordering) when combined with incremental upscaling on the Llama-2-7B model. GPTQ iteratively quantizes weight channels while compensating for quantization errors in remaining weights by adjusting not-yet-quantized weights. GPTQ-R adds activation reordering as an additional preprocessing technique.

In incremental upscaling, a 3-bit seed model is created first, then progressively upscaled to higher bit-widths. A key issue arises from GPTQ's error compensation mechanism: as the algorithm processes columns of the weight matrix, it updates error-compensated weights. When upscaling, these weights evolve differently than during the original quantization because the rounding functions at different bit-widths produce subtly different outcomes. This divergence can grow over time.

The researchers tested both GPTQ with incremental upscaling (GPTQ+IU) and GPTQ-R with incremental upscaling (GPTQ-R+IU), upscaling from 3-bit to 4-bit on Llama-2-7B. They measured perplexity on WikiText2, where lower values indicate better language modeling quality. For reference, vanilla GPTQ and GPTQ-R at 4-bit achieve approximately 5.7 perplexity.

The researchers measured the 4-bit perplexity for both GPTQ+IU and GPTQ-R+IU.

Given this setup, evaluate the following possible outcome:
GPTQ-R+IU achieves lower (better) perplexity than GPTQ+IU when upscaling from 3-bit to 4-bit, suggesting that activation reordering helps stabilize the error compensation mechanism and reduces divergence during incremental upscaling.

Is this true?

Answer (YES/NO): YES